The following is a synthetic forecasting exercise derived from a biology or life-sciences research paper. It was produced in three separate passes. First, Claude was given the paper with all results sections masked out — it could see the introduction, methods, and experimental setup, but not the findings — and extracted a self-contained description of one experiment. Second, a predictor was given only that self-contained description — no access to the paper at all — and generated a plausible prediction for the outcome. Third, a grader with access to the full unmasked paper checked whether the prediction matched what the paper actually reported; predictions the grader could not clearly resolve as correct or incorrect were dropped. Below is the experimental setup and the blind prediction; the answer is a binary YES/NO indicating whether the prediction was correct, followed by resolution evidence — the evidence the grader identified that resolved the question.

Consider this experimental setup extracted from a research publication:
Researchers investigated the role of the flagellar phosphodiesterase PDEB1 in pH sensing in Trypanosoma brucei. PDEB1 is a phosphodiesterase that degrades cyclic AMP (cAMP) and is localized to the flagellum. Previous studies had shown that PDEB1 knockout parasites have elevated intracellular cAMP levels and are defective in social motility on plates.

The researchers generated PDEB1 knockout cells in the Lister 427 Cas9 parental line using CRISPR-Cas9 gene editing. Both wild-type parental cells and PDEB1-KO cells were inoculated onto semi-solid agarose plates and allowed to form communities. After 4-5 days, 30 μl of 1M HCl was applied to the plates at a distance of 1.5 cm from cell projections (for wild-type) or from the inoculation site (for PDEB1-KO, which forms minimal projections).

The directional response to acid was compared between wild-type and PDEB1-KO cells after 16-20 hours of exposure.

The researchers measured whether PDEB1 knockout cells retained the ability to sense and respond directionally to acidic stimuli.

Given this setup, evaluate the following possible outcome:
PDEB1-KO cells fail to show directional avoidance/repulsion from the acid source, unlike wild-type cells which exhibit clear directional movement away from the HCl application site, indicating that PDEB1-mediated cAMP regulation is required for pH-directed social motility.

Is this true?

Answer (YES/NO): YES